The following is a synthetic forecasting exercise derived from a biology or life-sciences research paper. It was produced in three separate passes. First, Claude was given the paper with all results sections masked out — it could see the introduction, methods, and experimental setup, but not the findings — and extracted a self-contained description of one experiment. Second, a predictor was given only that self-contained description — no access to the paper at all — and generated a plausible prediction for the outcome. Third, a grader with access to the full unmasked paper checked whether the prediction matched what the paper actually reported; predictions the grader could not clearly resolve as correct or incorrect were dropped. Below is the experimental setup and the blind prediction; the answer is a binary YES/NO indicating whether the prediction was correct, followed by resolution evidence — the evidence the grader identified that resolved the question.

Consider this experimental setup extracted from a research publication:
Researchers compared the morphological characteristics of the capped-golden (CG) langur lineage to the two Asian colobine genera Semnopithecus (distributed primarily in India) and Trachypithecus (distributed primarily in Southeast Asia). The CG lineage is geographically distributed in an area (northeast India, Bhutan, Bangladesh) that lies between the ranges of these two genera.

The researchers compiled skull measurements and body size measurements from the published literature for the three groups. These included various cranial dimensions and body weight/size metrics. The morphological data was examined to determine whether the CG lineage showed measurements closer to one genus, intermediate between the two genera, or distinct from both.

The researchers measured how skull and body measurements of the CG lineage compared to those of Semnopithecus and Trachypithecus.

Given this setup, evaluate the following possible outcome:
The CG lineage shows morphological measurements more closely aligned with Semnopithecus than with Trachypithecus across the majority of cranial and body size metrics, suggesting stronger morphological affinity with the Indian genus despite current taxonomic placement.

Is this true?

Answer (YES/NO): NO